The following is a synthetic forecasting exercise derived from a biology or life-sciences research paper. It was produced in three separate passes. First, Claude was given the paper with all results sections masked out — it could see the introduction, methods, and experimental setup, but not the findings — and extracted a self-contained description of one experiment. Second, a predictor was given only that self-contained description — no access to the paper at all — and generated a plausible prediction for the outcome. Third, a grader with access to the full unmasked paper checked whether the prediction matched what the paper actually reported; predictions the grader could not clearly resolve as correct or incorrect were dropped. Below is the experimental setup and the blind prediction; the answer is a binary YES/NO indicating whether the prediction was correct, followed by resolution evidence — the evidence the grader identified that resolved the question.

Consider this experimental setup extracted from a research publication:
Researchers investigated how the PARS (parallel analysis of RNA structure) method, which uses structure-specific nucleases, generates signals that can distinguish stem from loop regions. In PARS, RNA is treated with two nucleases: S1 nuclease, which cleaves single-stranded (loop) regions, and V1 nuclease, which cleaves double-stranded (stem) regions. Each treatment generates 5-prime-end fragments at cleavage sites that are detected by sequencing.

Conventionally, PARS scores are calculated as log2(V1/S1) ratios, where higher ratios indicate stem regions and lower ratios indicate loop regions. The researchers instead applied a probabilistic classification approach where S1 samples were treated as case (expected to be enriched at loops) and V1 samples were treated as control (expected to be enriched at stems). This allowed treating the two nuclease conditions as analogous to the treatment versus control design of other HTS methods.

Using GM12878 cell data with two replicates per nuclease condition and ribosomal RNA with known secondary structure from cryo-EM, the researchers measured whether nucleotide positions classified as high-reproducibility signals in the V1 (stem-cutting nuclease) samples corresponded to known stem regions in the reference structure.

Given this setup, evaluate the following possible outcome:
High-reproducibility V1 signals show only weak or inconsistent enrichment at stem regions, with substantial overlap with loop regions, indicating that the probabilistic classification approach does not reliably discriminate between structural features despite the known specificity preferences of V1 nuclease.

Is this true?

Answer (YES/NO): NO